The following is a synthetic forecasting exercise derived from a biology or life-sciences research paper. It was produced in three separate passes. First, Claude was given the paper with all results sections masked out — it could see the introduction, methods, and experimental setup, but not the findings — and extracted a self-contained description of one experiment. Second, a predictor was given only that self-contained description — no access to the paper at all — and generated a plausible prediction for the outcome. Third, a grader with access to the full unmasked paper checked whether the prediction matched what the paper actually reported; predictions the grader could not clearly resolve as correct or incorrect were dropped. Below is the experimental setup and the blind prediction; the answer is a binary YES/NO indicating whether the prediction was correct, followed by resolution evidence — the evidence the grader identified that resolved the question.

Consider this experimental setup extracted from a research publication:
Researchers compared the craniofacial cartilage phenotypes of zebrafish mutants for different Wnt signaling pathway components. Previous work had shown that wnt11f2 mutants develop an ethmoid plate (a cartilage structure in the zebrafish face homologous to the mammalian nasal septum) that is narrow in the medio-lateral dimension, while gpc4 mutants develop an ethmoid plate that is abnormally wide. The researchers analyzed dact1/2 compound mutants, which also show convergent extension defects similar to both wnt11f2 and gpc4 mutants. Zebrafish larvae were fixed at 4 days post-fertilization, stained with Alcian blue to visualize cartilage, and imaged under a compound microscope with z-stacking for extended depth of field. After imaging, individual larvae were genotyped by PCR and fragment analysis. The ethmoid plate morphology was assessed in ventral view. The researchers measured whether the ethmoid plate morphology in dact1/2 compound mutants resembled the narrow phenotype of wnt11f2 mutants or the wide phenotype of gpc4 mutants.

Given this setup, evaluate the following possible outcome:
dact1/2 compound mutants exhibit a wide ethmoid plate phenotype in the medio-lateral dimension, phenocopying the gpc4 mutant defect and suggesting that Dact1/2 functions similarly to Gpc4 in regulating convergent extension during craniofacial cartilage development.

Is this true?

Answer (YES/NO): NO